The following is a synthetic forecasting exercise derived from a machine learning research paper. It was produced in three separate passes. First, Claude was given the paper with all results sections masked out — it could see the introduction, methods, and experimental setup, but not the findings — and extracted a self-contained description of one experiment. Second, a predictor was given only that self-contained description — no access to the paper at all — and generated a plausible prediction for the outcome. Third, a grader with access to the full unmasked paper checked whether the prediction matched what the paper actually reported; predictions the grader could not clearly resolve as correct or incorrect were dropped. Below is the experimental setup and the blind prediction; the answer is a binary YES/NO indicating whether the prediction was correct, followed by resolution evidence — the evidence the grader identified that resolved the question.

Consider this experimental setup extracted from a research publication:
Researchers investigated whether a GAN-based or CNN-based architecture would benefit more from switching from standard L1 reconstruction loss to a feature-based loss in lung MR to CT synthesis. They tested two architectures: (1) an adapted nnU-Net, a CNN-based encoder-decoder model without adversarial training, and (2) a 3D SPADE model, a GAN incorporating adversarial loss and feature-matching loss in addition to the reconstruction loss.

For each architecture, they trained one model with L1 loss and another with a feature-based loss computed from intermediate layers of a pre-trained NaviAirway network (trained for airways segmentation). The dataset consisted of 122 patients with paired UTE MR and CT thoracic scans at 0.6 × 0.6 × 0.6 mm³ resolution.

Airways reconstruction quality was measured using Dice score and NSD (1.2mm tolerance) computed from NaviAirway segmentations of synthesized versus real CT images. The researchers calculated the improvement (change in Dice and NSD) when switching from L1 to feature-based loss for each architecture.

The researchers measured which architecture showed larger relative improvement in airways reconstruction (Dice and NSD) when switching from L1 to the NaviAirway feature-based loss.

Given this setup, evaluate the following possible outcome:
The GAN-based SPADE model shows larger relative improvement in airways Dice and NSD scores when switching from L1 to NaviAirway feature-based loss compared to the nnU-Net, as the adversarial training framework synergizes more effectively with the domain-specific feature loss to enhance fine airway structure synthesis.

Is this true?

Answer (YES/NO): NO